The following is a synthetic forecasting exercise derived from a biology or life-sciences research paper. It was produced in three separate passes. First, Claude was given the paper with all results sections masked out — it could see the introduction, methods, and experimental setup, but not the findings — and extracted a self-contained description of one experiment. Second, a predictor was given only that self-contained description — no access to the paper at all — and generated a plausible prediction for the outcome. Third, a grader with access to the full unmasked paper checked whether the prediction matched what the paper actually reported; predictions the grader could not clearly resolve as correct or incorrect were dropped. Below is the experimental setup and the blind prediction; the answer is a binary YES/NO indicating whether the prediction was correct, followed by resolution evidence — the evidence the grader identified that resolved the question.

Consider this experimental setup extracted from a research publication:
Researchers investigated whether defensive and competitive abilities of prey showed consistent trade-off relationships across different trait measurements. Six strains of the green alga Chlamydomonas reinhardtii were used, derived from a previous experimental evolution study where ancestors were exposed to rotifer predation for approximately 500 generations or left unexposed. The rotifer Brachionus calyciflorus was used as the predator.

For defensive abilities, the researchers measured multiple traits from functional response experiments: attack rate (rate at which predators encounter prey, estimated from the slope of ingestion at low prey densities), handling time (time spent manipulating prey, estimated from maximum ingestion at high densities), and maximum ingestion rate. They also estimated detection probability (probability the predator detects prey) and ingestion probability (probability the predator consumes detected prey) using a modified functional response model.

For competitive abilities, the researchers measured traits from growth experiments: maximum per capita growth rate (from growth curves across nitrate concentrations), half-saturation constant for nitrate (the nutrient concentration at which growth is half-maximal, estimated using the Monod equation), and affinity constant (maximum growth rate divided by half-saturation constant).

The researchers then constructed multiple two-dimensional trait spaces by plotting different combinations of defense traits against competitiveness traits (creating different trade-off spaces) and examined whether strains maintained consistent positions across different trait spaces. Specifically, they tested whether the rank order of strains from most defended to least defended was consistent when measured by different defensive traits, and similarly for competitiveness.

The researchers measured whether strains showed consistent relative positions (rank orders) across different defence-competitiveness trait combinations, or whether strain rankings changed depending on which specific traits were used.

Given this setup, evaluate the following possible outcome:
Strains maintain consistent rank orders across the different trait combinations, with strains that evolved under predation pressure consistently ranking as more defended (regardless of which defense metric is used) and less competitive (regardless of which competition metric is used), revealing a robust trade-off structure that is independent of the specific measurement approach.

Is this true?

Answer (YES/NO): YES